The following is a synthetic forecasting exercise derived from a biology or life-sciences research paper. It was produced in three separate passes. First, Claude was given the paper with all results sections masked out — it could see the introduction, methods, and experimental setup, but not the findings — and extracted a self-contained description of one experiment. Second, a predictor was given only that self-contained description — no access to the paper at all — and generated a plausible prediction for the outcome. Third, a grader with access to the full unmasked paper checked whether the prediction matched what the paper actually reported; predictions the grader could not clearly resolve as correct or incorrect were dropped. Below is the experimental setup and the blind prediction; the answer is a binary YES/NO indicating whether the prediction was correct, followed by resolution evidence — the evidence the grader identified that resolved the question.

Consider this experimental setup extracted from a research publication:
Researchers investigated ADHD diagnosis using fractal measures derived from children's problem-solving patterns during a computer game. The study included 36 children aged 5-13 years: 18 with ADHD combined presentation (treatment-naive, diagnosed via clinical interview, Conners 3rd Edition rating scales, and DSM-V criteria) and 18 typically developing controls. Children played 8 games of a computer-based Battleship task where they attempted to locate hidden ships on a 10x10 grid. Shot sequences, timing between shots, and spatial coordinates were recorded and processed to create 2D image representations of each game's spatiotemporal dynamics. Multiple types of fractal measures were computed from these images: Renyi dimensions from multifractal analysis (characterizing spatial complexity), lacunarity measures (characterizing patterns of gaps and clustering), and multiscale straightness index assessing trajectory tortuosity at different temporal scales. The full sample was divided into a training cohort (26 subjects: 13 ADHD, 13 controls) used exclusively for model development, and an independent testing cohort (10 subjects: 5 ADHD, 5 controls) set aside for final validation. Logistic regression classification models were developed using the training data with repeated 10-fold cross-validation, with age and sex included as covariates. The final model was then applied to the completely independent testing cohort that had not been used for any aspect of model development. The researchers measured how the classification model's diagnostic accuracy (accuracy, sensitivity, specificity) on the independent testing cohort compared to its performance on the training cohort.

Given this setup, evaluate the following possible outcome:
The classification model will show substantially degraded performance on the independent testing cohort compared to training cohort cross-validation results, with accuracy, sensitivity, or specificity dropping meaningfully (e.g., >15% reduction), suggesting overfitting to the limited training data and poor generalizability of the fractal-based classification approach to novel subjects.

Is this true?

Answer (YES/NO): NO